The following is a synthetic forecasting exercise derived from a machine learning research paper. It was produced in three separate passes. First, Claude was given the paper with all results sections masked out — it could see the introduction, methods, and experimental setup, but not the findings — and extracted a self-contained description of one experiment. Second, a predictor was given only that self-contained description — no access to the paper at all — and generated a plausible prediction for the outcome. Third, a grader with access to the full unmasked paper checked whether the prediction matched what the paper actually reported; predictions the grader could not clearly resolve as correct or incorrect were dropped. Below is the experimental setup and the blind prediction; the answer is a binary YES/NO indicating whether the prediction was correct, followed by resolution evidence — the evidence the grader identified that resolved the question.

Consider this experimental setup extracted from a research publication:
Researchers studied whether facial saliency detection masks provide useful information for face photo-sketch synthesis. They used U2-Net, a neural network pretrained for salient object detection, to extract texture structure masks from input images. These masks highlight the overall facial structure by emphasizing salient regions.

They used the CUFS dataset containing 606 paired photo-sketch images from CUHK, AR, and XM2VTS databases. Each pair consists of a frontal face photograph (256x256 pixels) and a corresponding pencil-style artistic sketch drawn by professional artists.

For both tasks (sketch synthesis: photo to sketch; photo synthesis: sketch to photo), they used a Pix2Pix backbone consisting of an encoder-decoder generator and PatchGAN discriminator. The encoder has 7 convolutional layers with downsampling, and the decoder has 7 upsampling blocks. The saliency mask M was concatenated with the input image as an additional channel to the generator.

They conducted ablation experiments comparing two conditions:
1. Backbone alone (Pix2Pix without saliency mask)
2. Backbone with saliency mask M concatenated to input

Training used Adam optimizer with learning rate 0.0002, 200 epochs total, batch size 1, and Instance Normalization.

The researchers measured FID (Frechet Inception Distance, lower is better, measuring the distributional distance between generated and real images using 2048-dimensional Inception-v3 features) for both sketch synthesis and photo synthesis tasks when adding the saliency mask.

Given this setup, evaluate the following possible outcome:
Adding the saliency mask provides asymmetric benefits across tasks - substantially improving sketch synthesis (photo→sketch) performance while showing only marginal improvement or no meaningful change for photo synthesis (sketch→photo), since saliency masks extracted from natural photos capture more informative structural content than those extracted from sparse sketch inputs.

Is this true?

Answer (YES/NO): NO